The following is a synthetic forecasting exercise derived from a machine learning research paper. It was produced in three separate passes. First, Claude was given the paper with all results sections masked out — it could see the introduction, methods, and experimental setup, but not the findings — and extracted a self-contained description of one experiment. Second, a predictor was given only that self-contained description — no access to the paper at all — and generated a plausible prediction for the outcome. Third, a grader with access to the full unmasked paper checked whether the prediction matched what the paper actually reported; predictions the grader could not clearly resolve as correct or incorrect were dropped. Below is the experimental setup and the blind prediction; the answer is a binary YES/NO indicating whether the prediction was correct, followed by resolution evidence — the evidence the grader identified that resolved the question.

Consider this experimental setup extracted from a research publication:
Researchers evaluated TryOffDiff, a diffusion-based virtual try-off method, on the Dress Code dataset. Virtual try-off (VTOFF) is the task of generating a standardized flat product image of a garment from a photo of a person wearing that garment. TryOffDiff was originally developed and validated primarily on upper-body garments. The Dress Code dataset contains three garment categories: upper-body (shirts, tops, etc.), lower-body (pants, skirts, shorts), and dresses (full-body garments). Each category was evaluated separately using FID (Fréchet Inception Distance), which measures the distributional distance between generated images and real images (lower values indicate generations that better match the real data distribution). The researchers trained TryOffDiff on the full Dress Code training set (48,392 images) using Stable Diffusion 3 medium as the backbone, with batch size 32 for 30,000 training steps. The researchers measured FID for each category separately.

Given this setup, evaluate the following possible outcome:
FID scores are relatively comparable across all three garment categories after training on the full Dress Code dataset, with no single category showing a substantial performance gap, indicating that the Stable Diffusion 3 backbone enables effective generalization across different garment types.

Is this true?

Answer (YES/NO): NO